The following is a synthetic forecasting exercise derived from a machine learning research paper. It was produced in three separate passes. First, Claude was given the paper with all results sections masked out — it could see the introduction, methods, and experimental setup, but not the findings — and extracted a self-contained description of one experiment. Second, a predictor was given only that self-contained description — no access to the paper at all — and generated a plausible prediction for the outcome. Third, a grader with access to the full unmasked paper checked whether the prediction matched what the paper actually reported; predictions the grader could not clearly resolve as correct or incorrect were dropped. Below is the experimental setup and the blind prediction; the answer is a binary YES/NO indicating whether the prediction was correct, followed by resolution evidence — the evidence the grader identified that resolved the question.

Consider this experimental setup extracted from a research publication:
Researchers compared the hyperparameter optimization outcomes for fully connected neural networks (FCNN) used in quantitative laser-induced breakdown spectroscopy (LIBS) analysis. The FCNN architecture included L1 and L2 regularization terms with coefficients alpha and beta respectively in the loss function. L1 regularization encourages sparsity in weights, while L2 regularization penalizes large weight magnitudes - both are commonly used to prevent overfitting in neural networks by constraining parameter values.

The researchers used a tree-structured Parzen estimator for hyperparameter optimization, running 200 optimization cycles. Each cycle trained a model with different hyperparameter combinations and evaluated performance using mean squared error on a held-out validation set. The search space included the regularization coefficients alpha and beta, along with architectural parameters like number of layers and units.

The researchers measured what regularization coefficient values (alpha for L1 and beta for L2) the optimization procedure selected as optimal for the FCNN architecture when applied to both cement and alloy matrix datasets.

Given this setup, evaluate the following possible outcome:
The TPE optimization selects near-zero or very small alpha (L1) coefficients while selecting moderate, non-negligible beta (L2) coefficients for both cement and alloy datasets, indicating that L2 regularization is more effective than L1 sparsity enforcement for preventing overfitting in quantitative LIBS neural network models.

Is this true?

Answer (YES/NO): NO